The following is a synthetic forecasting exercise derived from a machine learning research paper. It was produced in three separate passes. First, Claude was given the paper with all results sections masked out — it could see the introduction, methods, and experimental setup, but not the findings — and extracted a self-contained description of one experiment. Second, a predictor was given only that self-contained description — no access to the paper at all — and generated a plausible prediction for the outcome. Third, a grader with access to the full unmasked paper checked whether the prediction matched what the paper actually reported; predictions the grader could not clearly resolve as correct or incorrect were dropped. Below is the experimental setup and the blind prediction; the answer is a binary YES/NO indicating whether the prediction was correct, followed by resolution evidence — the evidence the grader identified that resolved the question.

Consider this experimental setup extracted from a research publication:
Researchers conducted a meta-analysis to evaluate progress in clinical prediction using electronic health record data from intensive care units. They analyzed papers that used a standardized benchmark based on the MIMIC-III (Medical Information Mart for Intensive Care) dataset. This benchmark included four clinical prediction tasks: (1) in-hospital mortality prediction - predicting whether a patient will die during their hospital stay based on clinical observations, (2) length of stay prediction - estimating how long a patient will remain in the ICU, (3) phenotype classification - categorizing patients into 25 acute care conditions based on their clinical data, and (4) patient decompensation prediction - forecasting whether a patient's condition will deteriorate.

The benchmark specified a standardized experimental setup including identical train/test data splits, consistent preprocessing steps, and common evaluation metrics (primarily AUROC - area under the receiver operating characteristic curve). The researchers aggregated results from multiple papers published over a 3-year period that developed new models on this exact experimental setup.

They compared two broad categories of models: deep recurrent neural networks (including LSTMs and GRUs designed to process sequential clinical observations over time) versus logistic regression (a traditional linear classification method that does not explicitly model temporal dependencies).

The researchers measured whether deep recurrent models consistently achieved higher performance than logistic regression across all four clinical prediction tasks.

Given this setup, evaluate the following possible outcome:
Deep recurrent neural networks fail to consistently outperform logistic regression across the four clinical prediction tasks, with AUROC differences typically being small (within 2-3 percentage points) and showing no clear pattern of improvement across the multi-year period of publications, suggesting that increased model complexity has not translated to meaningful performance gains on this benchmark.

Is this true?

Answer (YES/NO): YES